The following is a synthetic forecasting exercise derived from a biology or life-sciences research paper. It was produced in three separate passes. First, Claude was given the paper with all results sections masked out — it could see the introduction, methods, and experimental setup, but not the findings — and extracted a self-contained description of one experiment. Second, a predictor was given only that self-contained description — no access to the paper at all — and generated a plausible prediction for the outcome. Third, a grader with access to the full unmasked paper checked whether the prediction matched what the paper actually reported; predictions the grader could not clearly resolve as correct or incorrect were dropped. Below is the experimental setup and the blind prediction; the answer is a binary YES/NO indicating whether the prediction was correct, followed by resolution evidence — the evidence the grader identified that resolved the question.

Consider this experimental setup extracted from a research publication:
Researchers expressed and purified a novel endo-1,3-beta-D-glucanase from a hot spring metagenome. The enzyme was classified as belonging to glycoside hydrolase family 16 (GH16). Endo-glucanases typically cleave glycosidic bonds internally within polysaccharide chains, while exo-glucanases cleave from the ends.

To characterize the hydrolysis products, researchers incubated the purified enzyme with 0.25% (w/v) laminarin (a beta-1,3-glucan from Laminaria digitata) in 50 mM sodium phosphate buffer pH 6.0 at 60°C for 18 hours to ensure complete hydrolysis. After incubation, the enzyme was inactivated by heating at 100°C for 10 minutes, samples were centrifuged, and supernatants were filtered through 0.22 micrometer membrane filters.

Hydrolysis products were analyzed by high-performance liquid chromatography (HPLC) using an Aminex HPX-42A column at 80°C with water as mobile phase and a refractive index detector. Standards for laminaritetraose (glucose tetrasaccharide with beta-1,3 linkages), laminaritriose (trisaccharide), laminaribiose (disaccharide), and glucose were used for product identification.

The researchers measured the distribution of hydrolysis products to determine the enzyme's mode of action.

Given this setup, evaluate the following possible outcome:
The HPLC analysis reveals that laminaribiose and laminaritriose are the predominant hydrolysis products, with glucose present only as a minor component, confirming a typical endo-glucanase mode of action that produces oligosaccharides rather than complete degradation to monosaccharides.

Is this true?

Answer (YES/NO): NO